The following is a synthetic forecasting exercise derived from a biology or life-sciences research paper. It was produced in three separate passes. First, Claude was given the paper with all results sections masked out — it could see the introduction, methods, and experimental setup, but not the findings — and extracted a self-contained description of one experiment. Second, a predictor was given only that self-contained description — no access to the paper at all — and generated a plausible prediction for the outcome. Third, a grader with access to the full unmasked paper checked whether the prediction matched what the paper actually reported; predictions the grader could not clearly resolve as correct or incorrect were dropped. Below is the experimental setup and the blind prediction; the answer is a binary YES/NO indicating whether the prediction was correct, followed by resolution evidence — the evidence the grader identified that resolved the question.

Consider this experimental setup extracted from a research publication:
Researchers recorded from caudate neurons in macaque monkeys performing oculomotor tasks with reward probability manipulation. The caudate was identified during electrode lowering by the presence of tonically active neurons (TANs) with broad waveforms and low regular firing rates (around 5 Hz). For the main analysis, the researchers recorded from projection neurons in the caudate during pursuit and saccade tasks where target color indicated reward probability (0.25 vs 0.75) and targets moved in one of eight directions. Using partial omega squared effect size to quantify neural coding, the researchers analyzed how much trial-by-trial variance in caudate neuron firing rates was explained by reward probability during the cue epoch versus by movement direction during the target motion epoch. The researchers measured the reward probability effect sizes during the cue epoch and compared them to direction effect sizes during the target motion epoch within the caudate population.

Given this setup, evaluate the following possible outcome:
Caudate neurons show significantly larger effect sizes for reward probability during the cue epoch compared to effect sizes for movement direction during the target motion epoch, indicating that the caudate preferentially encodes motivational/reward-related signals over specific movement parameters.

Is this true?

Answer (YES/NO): NO